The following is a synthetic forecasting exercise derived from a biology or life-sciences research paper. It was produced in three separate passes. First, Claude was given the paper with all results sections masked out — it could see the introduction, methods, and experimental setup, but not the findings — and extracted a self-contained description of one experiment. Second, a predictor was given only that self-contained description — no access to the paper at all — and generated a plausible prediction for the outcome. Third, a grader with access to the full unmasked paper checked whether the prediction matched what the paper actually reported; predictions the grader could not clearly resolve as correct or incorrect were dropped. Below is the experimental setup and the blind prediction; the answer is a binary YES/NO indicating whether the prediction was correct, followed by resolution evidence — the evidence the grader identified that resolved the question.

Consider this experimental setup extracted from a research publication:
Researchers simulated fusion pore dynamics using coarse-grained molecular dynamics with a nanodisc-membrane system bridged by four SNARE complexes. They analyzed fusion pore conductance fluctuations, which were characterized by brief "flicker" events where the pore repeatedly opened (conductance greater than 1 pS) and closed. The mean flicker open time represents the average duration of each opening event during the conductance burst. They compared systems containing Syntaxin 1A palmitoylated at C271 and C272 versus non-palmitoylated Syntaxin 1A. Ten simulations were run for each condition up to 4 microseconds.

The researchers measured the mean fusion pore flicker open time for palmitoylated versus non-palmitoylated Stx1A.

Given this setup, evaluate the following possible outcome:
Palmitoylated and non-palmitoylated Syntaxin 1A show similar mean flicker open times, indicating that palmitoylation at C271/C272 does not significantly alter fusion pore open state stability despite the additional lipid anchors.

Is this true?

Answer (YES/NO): NO